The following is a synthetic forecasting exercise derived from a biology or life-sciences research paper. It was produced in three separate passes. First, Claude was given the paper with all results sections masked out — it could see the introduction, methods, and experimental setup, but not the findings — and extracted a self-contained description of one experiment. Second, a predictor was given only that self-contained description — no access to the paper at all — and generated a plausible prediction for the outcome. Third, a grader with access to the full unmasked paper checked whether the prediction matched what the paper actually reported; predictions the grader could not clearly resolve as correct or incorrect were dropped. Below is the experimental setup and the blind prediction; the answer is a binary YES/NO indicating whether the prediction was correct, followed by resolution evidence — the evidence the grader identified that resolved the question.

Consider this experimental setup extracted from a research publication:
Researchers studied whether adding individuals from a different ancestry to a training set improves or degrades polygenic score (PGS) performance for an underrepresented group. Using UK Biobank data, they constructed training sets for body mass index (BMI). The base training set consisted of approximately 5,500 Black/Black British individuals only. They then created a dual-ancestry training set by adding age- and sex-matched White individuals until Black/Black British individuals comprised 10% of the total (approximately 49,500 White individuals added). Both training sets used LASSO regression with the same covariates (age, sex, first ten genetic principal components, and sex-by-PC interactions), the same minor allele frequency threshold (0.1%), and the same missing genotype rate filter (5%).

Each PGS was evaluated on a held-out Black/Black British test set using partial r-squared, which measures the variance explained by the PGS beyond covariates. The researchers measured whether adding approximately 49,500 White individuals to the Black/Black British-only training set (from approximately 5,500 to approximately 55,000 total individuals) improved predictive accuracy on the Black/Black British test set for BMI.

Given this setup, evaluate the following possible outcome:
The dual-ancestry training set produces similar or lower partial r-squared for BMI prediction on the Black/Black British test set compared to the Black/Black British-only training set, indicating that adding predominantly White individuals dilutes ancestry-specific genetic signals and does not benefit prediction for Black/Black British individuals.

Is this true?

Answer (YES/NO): YES